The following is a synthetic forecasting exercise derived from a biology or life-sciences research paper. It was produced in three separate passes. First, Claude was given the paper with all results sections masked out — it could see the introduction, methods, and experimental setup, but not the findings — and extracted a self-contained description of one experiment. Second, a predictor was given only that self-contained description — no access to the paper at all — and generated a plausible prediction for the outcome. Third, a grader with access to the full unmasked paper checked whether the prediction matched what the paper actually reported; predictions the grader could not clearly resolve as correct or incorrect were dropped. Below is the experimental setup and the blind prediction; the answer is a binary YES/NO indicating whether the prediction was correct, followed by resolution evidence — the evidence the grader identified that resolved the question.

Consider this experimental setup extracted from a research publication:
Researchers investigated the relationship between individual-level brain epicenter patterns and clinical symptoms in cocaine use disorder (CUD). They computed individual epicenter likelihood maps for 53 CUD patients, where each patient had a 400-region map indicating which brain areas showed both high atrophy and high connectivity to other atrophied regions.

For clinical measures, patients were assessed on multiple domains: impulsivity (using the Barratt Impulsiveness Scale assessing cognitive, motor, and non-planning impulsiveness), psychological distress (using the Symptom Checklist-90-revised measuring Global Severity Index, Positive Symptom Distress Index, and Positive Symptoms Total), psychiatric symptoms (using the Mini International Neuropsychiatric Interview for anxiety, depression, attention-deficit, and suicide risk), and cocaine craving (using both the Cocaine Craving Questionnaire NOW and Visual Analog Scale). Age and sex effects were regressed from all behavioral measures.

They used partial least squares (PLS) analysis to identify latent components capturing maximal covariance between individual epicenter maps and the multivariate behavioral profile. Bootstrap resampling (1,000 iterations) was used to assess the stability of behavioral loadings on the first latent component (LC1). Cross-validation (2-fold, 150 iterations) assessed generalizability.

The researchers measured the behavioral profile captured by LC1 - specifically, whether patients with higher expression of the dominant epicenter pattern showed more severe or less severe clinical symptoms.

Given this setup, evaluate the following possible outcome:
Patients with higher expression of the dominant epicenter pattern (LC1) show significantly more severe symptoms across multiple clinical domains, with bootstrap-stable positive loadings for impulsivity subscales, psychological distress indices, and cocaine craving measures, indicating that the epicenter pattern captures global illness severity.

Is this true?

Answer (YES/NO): NO